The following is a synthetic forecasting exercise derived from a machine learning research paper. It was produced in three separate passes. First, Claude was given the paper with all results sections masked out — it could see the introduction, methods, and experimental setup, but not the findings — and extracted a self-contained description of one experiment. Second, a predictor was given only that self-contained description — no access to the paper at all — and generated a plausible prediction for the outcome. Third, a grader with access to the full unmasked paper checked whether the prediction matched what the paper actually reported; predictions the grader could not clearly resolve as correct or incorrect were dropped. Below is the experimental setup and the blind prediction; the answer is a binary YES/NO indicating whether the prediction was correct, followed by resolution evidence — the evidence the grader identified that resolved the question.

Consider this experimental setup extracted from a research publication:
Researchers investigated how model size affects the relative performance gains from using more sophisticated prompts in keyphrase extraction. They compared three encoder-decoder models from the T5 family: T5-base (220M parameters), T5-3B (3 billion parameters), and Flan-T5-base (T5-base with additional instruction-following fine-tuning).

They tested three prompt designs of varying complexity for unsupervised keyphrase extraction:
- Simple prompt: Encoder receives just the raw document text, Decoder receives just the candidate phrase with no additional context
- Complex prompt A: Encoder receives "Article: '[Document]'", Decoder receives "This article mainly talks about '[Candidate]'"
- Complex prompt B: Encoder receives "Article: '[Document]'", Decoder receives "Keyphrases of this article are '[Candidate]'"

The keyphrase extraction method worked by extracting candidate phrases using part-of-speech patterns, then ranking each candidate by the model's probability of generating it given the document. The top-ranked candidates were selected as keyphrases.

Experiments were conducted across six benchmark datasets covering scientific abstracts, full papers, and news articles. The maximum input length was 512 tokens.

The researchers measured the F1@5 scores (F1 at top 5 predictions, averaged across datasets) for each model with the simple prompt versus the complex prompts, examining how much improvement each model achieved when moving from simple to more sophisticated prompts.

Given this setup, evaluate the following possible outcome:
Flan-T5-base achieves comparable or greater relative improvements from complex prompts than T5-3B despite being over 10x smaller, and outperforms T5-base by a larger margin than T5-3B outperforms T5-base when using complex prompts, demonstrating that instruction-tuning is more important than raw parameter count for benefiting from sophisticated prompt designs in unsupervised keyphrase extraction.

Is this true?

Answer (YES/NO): NO